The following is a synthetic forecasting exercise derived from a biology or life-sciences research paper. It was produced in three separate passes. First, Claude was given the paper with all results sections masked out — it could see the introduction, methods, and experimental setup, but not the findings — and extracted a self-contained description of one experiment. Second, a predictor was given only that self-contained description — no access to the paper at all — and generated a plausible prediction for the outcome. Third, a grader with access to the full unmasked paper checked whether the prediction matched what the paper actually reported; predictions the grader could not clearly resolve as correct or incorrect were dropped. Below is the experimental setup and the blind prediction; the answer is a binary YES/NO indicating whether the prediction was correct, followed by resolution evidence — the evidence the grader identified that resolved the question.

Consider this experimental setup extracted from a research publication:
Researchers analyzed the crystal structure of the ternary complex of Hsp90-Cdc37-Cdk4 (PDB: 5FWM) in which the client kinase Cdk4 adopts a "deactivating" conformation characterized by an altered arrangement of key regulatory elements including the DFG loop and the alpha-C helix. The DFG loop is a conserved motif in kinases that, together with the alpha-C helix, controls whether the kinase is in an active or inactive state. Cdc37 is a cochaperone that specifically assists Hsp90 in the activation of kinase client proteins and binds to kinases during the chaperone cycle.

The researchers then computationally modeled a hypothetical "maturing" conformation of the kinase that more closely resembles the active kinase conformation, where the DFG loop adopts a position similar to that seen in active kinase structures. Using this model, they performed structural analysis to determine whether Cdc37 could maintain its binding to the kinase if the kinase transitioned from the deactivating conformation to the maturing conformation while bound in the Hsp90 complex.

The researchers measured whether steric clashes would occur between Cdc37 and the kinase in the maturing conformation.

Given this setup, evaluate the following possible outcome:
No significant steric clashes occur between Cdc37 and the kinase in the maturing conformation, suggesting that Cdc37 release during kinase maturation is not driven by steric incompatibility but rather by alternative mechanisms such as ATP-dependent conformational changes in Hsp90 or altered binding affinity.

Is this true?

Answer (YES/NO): NO